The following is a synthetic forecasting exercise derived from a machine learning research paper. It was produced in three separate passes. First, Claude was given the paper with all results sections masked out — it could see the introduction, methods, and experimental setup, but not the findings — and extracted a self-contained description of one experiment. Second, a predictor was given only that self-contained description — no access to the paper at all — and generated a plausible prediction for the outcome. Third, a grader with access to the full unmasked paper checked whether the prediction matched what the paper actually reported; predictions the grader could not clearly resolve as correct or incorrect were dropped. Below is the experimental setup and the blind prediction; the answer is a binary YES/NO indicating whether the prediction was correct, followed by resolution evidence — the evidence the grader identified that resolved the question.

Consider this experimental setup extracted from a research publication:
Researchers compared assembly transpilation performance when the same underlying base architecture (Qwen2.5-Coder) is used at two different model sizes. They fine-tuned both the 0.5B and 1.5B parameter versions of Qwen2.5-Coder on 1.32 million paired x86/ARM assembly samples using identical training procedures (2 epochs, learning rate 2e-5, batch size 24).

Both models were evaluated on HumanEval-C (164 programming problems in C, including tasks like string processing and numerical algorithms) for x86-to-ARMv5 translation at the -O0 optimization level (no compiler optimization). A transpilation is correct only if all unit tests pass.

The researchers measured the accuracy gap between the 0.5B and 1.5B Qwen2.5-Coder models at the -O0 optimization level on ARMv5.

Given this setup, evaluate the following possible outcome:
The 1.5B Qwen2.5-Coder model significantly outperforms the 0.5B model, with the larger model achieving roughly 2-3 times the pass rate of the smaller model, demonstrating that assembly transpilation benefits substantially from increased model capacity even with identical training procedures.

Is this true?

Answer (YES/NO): NO